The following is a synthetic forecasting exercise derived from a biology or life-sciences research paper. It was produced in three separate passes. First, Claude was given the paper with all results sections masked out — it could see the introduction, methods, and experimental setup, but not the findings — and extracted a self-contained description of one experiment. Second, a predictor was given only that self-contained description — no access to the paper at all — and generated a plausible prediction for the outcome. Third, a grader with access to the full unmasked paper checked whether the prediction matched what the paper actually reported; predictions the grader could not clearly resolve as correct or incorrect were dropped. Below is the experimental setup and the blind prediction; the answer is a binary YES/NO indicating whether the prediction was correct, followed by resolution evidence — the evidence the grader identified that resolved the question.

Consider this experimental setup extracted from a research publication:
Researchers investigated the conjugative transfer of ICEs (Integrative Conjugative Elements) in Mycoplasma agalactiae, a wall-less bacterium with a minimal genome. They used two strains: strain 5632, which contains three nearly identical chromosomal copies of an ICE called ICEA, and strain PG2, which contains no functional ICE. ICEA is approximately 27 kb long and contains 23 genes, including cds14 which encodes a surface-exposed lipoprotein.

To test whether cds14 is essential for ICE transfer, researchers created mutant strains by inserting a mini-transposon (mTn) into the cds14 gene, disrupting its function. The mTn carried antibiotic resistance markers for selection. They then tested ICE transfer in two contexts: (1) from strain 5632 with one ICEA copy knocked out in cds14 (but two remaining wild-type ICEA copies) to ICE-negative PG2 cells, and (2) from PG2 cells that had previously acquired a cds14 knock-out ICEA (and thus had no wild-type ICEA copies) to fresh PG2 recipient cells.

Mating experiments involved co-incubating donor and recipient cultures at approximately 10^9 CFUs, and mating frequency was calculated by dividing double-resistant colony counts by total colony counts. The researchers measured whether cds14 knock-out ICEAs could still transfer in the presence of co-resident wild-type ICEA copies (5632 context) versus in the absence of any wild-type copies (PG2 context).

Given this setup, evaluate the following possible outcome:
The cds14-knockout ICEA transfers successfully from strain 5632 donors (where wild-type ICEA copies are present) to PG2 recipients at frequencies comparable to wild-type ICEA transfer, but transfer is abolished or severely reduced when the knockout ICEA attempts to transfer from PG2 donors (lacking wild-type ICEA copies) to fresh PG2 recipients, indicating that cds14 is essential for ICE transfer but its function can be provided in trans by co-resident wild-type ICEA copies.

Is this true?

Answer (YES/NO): YES